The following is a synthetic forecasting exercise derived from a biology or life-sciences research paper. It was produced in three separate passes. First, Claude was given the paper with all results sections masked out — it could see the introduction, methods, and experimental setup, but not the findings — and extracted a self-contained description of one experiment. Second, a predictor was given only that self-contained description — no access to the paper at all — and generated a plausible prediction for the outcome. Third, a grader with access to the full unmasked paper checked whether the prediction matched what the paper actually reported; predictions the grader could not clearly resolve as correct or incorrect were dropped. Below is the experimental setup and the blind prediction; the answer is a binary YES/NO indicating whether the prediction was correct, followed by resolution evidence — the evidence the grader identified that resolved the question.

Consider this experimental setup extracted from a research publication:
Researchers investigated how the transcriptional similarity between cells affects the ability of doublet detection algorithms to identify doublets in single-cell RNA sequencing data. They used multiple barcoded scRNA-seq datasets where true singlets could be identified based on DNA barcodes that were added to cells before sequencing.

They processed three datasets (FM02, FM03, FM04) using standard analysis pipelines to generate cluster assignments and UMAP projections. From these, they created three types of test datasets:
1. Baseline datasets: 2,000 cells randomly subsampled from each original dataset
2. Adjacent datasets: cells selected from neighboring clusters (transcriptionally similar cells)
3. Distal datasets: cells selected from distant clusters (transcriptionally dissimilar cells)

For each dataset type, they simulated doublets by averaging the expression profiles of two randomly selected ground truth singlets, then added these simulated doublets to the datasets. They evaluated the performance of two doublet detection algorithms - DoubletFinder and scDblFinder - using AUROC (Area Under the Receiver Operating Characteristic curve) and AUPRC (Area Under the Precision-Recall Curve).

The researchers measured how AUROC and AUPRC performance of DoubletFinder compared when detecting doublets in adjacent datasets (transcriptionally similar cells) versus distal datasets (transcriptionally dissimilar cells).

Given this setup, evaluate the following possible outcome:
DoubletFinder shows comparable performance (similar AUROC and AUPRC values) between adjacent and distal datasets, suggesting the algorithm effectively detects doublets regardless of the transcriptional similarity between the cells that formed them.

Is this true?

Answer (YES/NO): NO